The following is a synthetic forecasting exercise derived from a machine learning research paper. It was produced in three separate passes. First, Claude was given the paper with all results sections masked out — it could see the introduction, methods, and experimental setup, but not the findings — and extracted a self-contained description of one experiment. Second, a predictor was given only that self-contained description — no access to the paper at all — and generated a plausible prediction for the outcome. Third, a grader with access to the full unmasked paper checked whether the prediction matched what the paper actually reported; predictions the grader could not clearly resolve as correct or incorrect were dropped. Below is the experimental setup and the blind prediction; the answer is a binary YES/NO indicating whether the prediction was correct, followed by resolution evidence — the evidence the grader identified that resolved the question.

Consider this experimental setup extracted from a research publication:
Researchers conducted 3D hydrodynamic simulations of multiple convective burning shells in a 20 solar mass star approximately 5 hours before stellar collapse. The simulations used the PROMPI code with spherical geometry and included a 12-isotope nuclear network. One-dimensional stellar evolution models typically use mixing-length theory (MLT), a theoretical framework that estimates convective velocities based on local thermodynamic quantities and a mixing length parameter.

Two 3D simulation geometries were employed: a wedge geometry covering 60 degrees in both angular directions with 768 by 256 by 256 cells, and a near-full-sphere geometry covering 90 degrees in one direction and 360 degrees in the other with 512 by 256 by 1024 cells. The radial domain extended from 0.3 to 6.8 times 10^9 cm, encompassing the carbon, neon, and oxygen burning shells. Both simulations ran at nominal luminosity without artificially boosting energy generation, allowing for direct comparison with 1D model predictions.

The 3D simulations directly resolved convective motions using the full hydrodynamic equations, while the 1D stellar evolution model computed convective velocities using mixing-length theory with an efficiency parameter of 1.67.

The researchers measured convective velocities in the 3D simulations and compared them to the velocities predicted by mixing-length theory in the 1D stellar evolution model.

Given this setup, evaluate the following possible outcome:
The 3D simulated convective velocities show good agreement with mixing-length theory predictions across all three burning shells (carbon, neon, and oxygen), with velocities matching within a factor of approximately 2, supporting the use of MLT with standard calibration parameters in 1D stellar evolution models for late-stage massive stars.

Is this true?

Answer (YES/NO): NO